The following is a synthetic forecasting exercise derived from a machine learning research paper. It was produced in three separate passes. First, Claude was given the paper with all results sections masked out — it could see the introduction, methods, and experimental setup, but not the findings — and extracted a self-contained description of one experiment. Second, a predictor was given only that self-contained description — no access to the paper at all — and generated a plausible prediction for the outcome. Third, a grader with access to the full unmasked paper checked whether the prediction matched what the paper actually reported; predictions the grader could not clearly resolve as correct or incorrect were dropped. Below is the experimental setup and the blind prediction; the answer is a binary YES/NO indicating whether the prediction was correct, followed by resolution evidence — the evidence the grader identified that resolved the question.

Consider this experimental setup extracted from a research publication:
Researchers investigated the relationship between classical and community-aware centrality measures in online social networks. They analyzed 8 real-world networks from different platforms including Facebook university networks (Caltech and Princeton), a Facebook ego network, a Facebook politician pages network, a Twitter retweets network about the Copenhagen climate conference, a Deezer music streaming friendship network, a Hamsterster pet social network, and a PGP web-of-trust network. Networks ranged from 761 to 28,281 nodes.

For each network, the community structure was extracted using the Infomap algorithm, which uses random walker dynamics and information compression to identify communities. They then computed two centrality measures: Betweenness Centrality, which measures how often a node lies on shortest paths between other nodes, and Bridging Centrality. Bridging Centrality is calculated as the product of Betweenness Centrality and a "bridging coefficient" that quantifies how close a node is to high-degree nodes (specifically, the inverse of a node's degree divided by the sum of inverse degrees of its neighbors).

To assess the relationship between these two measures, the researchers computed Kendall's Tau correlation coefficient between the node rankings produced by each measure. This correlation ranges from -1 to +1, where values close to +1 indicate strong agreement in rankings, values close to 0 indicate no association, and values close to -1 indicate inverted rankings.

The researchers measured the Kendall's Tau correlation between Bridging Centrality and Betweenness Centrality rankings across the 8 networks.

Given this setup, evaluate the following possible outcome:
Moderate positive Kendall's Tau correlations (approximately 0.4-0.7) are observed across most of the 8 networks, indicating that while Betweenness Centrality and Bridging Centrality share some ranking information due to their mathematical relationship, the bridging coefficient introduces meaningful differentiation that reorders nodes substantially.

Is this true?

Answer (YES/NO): NO